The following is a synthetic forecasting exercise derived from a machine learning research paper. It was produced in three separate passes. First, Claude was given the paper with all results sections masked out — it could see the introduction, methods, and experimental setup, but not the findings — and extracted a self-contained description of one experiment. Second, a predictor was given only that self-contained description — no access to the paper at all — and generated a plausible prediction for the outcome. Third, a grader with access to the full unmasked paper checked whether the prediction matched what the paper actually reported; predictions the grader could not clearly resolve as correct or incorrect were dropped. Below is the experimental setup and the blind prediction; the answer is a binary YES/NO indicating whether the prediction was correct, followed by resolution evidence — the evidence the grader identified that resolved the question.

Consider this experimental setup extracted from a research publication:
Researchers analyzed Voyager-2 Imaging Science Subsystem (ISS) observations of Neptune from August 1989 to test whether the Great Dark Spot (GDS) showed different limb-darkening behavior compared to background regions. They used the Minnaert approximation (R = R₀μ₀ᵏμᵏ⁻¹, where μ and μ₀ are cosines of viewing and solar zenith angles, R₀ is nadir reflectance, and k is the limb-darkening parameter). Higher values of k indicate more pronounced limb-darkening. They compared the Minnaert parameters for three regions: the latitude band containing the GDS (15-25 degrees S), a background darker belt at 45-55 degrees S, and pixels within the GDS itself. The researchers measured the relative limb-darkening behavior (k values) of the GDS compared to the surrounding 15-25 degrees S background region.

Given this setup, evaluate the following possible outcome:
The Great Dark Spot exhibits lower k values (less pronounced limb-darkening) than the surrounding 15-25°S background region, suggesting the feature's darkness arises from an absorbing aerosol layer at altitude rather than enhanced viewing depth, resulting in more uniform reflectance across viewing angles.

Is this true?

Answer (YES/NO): NO